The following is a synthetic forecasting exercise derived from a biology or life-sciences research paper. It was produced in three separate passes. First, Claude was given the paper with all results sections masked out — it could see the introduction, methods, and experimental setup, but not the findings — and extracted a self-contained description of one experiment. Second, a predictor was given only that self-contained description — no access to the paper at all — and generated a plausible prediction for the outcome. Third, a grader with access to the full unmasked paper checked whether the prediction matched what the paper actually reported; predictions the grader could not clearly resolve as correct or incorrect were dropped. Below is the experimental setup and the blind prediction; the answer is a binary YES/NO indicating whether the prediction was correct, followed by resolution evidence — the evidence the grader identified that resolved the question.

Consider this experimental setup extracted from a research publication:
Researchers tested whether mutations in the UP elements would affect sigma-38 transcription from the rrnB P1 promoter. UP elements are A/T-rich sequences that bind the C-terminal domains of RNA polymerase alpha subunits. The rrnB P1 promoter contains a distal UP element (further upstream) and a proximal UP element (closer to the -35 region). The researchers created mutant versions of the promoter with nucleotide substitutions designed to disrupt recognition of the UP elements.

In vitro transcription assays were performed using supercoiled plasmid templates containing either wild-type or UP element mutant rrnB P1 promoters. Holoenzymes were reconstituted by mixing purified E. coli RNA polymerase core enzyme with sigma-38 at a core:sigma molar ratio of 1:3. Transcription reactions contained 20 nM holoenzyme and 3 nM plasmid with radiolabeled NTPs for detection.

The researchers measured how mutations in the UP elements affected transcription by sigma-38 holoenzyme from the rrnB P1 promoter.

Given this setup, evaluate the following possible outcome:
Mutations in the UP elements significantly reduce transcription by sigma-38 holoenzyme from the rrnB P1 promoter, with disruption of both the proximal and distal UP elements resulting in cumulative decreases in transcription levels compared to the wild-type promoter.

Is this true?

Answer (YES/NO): YES